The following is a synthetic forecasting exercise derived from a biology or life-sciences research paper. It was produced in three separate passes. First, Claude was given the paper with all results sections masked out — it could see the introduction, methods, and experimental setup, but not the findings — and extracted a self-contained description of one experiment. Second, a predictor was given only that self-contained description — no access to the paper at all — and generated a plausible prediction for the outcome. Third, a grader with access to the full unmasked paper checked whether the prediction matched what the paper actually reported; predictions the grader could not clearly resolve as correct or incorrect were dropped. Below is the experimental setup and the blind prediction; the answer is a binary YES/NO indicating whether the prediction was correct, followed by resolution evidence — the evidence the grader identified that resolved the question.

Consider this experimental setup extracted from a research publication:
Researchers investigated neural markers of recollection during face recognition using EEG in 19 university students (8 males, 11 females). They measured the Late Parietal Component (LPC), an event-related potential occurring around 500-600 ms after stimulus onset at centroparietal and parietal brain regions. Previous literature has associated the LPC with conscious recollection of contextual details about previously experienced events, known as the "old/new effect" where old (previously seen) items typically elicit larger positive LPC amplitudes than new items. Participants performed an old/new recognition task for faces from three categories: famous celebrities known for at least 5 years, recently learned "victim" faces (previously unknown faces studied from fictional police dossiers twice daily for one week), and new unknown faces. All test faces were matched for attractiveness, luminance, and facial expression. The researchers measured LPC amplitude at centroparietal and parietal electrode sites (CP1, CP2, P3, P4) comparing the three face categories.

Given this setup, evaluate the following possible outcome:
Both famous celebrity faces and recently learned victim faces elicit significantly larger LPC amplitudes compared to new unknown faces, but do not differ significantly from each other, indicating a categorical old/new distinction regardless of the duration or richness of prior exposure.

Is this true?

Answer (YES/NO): NO